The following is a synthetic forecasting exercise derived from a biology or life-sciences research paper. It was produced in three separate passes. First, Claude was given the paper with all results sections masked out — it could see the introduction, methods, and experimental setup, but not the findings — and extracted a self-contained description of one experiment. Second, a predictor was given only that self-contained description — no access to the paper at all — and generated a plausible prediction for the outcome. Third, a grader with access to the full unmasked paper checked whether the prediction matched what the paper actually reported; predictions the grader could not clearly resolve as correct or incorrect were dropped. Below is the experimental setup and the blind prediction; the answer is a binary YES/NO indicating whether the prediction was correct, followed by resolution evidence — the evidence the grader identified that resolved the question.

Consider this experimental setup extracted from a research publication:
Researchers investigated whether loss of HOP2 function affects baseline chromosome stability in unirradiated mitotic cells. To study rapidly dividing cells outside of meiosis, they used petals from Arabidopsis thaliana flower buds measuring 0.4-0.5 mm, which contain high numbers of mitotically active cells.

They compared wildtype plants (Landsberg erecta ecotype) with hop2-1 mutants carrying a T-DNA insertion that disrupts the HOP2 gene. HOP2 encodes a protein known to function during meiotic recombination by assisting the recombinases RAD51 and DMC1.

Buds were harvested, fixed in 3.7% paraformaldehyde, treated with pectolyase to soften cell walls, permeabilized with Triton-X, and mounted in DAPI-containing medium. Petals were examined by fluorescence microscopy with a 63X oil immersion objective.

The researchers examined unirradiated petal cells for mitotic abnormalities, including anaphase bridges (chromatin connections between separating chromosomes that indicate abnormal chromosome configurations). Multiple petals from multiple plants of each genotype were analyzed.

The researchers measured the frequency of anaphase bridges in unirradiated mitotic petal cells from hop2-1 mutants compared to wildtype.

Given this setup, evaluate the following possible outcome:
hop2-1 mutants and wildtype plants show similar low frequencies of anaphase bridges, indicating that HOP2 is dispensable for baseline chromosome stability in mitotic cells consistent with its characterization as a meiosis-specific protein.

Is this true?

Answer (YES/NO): YES